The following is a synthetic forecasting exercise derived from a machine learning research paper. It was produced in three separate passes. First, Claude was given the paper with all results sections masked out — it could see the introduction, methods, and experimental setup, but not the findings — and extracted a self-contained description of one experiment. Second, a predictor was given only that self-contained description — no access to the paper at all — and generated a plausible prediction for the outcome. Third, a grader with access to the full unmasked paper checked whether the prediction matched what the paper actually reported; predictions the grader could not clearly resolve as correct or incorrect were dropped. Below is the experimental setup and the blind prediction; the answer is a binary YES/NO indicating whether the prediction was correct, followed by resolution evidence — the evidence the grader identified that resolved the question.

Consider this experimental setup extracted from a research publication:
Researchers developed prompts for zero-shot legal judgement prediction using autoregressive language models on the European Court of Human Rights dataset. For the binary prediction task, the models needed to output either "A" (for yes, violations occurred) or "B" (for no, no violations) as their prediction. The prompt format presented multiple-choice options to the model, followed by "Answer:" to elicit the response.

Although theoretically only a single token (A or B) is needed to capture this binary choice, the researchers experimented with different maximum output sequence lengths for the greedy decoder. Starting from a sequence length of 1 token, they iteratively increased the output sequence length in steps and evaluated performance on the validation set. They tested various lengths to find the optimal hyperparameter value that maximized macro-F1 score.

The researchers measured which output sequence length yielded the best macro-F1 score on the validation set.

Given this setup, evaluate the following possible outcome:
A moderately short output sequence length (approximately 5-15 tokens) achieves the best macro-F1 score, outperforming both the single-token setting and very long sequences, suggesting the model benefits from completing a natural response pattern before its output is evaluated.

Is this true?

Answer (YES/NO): NO